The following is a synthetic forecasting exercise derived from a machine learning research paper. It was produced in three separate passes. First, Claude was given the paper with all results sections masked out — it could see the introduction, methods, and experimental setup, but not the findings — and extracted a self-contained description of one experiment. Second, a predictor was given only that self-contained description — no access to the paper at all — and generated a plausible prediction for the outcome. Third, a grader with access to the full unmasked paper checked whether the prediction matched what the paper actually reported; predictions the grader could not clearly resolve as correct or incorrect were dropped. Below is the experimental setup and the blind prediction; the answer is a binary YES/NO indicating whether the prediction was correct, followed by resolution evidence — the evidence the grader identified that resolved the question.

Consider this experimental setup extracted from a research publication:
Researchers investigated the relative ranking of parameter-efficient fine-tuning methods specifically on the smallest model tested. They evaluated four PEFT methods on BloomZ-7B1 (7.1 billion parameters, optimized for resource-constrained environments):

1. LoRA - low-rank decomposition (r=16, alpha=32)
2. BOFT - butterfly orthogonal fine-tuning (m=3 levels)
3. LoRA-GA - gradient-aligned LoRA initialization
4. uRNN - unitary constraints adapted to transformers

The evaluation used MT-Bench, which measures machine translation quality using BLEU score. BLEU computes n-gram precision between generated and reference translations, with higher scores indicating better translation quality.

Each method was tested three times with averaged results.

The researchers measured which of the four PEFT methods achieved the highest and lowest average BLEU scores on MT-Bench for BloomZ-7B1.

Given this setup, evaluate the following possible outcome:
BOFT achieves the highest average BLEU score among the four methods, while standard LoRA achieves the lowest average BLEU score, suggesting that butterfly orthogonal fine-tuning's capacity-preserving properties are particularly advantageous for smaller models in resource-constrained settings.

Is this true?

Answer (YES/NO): NO